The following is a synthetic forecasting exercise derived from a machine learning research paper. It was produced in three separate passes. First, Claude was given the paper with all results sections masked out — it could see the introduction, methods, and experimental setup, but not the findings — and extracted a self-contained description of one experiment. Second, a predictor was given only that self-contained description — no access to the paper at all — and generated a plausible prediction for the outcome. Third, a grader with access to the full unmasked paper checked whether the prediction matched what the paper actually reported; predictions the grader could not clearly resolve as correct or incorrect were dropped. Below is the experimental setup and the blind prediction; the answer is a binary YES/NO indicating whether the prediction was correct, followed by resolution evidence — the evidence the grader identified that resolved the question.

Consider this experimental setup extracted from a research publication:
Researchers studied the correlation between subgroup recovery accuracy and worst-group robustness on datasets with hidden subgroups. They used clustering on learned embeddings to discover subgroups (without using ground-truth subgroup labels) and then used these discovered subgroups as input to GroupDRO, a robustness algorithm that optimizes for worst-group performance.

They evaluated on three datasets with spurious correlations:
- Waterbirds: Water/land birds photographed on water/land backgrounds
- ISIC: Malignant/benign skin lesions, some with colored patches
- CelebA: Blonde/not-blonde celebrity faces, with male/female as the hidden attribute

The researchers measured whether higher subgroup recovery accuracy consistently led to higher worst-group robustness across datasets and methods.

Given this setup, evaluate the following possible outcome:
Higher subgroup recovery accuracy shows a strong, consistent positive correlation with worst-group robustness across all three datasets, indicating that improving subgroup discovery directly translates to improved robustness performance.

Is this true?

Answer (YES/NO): NO